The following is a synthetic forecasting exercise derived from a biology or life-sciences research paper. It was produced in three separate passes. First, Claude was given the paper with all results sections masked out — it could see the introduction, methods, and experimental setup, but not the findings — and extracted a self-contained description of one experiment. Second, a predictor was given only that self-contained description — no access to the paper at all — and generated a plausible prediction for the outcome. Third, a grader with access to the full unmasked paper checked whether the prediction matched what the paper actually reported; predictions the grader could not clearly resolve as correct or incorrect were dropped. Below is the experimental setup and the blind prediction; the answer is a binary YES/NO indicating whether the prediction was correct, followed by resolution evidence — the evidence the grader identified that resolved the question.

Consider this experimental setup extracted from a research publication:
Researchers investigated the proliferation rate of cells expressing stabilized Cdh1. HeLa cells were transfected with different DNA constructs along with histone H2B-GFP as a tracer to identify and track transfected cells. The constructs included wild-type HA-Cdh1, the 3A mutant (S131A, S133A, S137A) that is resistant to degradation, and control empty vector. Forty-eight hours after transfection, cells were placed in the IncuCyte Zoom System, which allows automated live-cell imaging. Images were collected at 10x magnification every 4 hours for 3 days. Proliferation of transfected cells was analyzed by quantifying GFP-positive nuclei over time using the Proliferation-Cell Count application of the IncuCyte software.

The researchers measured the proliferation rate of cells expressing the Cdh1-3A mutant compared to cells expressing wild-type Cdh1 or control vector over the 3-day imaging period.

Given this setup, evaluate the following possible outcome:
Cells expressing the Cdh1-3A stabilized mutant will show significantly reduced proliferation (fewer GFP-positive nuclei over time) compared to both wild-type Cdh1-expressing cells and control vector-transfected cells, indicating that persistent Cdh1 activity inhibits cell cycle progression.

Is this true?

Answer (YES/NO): YES